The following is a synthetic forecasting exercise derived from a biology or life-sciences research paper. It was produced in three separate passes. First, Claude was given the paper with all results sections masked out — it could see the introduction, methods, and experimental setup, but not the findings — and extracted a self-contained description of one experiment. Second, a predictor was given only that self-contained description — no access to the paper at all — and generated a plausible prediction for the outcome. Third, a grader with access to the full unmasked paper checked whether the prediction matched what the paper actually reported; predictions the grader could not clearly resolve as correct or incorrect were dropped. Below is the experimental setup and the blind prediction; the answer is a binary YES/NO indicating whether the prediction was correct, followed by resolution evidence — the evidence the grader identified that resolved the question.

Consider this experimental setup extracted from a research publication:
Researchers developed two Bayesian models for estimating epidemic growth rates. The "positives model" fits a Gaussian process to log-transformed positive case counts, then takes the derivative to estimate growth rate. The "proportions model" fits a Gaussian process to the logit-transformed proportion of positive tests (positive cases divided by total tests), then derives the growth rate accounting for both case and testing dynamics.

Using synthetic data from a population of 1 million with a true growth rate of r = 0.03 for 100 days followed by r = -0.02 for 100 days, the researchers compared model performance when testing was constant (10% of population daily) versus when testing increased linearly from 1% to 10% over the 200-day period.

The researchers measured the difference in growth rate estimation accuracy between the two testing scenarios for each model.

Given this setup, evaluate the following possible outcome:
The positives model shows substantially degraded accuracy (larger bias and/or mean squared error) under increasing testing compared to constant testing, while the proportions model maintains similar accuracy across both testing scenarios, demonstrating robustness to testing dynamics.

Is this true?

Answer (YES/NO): YES